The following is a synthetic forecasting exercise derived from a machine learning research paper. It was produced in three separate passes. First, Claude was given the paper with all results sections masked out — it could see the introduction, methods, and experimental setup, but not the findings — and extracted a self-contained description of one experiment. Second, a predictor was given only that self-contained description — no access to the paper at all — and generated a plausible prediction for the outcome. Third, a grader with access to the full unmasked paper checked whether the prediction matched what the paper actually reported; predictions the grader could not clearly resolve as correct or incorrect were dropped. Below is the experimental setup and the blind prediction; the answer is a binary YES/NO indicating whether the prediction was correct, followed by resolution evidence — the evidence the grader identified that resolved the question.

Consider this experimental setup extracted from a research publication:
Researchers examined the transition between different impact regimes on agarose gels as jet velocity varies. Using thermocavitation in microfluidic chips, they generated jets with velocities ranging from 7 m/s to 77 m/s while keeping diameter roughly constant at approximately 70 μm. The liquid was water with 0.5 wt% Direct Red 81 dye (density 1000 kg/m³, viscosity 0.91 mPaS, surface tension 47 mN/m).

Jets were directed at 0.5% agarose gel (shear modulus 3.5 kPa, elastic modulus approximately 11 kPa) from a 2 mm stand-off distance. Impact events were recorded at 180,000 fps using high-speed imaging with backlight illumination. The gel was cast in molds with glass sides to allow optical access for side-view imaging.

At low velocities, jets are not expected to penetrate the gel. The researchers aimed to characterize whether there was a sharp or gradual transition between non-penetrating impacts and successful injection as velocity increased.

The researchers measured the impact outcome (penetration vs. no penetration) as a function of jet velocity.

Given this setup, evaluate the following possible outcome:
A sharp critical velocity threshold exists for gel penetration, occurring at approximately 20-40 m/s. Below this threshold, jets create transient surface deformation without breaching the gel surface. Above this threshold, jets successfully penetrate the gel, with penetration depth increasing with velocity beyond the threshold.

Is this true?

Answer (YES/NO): YES